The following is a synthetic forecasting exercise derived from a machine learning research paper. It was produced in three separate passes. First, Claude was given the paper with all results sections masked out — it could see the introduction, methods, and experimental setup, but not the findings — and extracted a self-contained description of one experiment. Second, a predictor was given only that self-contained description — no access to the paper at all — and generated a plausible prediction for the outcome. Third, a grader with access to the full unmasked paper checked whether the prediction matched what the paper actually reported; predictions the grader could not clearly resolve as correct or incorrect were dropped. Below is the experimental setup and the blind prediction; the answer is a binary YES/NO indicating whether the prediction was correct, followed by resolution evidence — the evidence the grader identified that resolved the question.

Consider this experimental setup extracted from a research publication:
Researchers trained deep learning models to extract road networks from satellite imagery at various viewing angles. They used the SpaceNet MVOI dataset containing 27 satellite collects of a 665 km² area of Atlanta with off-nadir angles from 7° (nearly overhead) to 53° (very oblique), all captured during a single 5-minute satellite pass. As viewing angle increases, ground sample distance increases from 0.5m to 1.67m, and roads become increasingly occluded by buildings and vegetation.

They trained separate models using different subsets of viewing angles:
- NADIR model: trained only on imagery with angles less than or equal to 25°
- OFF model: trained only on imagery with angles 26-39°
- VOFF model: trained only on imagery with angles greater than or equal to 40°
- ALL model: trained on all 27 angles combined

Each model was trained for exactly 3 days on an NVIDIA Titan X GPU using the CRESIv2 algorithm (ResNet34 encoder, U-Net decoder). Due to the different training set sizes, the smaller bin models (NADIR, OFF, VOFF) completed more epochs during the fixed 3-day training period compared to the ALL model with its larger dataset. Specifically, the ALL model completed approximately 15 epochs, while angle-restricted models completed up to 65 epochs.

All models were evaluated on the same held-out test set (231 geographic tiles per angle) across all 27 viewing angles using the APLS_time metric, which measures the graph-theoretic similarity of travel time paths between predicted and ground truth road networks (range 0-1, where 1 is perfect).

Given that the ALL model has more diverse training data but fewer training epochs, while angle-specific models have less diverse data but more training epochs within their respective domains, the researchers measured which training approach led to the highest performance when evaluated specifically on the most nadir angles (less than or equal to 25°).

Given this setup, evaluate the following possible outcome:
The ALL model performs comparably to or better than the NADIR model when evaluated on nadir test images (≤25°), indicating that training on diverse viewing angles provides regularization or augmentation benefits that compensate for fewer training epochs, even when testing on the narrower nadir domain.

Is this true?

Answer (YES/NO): YES